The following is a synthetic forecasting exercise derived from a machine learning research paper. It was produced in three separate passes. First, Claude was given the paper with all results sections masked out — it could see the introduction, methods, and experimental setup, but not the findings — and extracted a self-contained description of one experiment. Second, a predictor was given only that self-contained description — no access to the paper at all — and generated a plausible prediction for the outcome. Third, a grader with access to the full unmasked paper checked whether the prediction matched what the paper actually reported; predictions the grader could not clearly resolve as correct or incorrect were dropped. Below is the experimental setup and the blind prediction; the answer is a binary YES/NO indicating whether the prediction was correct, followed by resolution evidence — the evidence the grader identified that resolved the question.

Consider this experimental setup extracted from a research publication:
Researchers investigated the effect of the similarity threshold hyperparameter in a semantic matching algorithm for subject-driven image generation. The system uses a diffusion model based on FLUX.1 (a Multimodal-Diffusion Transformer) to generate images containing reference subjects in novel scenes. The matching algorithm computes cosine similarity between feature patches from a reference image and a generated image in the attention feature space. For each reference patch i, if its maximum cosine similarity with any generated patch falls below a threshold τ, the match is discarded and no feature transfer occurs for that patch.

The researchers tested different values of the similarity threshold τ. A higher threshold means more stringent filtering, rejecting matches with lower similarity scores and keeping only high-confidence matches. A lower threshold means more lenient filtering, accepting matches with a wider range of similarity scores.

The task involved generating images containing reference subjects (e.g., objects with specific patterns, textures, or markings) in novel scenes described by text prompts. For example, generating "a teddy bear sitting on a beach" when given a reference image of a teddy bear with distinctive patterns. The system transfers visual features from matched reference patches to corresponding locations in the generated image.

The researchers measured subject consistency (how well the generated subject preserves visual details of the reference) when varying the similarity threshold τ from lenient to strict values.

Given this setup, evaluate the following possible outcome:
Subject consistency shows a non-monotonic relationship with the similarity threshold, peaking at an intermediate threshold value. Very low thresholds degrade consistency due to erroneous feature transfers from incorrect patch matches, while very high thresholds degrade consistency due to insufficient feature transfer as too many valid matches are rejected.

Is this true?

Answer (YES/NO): YES